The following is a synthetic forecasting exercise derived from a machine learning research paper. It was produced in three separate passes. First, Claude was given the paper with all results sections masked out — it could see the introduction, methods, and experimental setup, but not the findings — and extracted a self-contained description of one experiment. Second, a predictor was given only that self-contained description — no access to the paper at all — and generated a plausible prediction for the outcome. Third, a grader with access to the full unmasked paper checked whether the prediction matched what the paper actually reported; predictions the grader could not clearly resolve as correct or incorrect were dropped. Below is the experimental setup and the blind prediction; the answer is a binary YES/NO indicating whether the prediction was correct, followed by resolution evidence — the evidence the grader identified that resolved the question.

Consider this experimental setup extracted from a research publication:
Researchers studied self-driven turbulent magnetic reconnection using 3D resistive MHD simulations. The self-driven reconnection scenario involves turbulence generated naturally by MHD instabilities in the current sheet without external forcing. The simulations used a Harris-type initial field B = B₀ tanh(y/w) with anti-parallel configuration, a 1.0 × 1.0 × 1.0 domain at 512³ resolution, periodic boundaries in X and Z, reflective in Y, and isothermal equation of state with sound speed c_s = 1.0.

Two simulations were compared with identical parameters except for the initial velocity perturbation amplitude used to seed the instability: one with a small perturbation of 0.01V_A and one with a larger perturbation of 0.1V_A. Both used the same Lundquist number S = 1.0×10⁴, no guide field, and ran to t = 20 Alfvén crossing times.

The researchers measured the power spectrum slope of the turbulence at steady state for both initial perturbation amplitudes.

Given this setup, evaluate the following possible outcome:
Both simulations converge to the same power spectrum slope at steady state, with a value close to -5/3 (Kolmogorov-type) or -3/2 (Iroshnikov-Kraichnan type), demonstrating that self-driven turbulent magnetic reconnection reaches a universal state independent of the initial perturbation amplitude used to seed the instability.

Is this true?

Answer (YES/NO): NO